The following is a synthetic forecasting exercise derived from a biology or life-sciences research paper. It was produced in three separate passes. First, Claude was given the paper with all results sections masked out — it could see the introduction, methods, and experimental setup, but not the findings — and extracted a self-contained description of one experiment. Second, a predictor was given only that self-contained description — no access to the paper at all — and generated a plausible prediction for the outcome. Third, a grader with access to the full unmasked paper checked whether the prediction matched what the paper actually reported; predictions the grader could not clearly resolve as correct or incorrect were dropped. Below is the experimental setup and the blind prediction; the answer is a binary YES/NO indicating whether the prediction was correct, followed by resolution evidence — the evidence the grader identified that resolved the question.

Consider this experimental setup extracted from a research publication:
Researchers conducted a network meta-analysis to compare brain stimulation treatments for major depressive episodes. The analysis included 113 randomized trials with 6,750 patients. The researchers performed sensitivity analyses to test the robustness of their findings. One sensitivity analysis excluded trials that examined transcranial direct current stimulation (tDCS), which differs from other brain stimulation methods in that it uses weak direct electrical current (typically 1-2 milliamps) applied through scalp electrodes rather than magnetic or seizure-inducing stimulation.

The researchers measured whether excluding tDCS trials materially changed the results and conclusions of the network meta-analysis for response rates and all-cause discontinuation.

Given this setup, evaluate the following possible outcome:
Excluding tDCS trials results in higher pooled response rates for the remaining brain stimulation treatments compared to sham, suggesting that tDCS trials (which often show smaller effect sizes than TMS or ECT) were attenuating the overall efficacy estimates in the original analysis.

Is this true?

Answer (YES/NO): NO